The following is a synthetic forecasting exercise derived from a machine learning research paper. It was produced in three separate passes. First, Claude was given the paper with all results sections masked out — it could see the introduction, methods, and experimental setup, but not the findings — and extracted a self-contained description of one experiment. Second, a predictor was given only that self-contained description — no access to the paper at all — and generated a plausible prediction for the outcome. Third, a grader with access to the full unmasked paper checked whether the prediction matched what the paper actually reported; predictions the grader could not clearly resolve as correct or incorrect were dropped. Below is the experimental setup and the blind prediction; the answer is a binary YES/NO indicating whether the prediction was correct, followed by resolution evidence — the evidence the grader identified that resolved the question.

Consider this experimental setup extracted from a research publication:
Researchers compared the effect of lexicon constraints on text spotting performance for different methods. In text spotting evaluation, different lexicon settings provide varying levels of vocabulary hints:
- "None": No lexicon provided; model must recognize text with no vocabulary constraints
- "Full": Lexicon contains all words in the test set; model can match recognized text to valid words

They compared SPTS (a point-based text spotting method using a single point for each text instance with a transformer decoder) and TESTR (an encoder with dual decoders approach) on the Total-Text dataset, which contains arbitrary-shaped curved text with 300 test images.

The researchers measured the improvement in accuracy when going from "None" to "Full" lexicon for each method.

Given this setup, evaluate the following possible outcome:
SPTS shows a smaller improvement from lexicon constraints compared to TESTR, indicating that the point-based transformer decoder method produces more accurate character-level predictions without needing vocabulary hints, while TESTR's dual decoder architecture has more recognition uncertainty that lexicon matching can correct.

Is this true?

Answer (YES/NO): YES